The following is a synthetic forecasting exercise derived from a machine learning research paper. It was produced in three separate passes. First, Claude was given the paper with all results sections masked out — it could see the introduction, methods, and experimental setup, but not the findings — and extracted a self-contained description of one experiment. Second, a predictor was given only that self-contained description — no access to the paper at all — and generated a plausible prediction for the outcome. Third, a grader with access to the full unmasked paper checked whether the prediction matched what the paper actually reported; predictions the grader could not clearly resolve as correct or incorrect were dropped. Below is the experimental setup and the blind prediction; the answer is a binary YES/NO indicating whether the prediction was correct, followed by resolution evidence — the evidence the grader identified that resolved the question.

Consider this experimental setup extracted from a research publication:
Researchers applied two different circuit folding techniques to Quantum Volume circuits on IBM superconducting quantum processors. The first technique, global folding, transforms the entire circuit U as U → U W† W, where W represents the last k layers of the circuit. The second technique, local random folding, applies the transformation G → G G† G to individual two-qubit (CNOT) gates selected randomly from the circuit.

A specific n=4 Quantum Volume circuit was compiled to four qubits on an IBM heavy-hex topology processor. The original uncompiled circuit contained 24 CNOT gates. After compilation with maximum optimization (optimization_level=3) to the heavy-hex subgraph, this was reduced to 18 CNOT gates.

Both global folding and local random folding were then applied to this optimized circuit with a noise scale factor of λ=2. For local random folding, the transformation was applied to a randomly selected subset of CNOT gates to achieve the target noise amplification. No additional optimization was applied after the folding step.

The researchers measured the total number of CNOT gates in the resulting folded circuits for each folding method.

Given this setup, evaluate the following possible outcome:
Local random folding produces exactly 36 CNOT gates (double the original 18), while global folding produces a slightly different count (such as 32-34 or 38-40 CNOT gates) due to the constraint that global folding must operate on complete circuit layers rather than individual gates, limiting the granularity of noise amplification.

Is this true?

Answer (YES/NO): NO